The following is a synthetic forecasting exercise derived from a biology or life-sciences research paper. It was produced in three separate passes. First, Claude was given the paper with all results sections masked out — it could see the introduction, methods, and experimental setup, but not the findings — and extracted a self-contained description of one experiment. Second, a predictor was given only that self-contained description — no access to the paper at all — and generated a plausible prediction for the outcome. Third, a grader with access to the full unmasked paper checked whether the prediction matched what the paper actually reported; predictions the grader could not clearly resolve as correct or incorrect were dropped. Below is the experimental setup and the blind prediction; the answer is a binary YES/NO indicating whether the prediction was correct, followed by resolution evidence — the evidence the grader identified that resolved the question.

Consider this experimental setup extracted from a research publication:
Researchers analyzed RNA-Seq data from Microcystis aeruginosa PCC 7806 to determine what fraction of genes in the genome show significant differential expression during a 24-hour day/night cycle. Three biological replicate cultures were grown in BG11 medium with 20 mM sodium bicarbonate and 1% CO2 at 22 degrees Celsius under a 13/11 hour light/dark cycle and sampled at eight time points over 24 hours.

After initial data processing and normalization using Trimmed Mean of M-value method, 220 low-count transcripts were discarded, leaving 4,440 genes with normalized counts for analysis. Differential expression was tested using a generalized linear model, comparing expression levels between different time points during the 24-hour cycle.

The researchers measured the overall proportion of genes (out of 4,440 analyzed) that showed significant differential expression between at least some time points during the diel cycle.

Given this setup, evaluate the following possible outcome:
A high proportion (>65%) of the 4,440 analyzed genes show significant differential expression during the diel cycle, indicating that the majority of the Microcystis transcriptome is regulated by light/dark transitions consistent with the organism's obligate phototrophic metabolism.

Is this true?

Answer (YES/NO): NO